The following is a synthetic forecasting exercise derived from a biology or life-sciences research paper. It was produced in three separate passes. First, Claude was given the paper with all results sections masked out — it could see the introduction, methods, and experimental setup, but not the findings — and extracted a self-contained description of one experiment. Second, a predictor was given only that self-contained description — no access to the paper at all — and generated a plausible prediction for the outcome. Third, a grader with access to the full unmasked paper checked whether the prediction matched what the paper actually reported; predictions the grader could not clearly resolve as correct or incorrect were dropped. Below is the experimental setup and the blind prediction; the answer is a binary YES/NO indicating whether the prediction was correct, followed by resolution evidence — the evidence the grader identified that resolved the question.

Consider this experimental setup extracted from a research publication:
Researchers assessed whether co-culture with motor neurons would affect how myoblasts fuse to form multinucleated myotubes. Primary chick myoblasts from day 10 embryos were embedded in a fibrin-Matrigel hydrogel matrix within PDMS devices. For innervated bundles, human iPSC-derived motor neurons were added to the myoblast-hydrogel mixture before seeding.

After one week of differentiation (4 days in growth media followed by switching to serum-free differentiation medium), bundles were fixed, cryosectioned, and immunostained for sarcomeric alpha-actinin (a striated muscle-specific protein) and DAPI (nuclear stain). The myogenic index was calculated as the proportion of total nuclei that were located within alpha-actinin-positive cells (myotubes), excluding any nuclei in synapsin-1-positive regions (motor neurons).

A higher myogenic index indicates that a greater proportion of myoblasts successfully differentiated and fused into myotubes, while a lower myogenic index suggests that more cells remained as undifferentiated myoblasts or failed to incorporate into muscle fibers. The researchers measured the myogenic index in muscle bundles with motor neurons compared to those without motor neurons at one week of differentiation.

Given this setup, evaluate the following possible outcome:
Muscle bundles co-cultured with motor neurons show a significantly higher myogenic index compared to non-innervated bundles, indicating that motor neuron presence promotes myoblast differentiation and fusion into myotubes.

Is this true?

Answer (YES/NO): YES